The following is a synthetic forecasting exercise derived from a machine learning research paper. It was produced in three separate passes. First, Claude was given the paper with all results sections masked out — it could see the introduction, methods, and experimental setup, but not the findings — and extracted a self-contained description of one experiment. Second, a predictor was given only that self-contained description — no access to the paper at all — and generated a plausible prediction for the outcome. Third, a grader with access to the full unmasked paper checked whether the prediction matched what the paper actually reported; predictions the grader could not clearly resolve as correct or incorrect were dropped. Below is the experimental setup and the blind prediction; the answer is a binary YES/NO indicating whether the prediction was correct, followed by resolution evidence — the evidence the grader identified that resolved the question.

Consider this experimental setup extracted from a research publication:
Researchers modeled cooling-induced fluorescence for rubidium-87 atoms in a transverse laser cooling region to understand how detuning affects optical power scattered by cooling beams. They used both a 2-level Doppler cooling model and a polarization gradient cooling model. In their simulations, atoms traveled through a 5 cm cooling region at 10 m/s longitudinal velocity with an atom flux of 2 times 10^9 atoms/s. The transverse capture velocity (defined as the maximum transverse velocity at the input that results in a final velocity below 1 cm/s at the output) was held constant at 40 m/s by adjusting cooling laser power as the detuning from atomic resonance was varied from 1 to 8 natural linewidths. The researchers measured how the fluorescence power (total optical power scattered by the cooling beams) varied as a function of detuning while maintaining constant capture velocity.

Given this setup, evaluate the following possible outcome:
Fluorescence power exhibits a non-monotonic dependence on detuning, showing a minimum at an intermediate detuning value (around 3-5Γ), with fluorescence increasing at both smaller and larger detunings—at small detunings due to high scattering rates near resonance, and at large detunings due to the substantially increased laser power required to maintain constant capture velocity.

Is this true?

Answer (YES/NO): NO